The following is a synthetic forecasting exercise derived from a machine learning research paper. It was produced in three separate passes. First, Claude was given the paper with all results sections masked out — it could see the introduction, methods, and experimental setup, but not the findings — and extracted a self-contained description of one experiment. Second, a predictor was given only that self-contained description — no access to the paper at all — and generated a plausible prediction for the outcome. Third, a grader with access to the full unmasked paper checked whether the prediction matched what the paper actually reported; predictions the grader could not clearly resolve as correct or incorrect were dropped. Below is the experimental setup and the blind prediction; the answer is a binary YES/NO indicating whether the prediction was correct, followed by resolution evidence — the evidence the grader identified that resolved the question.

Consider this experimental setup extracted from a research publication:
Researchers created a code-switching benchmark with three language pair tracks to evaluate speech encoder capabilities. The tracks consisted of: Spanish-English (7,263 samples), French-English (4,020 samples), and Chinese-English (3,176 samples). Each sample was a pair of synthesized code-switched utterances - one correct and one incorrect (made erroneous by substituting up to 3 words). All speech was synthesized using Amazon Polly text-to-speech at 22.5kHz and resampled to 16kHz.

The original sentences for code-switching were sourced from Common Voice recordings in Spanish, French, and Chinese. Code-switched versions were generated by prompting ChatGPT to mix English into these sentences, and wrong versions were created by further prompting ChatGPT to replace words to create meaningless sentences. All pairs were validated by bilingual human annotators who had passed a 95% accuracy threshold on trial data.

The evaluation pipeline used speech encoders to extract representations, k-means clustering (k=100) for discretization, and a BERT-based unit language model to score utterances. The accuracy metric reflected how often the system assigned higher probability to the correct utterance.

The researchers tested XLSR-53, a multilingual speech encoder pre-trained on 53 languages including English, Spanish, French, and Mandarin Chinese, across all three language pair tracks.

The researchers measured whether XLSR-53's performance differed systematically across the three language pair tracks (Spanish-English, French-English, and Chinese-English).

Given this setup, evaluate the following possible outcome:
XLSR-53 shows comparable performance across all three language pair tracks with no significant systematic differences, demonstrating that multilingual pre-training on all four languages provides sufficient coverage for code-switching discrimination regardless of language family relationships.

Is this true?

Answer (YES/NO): NO